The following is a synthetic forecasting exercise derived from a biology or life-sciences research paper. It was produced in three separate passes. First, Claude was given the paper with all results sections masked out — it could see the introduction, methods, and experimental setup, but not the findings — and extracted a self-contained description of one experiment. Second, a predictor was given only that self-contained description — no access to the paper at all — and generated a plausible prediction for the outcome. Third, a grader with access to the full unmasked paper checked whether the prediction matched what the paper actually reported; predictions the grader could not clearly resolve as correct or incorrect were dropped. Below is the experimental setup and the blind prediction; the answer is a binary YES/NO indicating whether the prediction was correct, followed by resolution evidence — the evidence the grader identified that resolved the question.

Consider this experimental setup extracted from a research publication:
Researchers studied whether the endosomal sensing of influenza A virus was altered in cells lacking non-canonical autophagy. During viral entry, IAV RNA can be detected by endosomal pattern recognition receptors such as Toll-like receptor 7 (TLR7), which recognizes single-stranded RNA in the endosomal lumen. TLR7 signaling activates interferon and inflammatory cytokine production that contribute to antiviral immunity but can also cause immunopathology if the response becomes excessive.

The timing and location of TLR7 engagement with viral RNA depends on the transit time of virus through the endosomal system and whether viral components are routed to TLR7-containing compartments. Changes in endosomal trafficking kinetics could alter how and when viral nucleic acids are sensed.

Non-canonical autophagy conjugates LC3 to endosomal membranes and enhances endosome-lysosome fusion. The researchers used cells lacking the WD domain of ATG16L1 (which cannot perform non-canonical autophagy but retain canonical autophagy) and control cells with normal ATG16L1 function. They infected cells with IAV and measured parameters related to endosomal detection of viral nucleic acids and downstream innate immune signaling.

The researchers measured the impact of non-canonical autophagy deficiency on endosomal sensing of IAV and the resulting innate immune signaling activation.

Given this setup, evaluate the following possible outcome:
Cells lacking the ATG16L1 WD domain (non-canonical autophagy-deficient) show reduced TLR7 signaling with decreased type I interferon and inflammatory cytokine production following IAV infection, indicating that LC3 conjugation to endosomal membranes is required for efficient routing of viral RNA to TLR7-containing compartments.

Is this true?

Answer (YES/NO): NO